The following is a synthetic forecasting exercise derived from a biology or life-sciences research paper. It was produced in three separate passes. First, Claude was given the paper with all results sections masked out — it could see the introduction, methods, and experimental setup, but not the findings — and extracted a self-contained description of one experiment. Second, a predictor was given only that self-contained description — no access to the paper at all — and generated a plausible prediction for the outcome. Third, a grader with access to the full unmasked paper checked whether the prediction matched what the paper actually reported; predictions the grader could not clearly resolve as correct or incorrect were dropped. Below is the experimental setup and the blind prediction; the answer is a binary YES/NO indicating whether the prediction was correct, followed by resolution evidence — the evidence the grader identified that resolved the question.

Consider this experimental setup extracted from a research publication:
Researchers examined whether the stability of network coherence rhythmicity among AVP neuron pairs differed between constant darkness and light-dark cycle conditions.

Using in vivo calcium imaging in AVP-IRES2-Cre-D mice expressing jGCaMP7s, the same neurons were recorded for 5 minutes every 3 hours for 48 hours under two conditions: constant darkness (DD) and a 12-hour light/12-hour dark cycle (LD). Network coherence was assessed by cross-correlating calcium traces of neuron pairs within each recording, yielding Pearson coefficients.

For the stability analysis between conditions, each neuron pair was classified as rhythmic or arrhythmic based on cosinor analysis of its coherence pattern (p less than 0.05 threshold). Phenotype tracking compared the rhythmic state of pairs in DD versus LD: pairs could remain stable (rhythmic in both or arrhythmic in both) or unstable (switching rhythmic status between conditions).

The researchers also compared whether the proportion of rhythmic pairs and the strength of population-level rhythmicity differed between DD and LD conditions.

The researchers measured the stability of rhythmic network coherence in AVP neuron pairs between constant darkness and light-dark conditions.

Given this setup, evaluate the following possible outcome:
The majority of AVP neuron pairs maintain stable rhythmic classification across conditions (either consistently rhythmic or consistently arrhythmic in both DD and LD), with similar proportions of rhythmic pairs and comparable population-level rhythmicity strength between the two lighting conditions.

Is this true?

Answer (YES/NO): NO